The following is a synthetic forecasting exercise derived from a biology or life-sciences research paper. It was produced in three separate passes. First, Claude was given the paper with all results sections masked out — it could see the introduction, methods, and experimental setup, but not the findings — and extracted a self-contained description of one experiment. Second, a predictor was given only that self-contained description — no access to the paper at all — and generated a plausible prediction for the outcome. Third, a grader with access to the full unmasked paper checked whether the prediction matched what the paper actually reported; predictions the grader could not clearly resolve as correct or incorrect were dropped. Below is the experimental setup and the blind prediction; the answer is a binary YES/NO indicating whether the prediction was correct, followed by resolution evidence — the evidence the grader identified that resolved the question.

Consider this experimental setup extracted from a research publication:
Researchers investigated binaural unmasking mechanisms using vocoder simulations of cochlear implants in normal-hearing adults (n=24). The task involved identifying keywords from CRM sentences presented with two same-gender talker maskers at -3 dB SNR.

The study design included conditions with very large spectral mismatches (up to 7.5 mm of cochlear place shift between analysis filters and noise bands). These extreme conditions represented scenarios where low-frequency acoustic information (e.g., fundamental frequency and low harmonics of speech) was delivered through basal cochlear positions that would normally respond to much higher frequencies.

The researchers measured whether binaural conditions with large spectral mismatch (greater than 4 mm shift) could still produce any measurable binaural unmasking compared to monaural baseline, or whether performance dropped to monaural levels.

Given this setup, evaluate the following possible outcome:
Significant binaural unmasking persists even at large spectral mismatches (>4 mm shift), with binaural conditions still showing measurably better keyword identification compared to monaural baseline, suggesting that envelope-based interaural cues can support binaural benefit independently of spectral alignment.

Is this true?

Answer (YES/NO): NO